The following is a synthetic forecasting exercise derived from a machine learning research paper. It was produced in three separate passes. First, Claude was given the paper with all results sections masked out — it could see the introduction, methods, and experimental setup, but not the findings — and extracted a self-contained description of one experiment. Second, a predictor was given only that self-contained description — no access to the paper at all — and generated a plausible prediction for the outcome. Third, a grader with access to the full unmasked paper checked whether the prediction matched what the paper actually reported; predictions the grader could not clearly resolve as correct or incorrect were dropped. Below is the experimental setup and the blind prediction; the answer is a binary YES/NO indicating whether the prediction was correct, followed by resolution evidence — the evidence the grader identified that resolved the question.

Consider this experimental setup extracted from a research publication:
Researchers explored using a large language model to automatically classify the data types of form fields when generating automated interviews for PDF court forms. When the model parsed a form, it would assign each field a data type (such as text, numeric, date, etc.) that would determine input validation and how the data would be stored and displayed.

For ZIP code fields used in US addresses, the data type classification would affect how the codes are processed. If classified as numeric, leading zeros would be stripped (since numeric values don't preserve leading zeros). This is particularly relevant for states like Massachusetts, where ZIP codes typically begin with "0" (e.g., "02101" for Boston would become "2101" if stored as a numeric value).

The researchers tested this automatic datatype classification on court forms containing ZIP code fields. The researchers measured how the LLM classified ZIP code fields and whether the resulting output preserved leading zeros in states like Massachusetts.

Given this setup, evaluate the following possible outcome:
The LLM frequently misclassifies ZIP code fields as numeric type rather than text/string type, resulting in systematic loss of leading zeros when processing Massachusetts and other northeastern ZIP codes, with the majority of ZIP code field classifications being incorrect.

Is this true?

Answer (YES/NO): YES